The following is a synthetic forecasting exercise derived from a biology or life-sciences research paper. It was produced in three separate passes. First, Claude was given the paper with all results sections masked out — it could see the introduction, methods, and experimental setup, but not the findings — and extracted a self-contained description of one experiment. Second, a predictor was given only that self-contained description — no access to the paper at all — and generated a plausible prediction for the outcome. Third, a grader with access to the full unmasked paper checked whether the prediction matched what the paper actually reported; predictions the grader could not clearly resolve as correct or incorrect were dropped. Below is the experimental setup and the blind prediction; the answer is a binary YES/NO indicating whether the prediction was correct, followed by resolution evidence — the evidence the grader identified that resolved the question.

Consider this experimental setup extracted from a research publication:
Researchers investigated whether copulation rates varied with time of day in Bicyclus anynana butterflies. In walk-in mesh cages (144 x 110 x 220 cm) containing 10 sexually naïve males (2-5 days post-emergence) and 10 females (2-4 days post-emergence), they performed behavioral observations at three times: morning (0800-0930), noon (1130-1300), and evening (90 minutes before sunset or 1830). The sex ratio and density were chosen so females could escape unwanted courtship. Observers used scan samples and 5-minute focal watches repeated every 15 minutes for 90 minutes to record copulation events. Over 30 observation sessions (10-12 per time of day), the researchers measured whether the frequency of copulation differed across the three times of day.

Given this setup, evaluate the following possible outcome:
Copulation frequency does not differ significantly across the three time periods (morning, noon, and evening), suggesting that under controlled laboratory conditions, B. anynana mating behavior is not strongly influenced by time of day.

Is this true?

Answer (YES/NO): YES